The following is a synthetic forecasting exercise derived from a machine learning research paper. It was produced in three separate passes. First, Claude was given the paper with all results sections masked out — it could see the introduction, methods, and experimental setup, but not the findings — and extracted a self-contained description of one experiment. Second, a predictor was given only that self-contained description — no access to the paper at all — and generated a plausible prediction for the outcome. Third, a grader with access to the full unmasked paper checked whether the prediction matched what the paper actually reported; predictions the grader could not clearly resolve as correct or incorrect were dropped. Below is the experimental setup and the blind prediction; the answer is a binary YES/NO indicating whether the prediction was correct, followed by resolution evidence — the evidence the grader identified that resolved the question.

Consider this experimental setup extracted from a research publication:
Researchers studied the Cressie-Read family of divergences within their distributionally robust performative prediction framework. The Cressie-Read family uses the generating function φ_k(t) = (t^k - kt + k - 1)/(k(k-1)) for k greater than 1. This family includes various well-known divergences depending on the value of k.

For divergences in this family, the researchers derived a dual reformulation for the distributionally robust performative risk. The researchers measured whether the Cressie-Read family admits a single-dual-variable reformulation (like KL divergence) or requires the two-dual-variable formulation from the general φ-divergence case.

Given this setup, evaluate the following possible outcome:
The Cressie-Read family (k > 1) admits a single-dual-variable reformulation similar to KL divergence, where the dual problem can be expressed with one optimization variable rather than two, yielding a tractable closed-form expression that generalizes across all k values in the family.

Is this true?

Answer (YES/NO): YES